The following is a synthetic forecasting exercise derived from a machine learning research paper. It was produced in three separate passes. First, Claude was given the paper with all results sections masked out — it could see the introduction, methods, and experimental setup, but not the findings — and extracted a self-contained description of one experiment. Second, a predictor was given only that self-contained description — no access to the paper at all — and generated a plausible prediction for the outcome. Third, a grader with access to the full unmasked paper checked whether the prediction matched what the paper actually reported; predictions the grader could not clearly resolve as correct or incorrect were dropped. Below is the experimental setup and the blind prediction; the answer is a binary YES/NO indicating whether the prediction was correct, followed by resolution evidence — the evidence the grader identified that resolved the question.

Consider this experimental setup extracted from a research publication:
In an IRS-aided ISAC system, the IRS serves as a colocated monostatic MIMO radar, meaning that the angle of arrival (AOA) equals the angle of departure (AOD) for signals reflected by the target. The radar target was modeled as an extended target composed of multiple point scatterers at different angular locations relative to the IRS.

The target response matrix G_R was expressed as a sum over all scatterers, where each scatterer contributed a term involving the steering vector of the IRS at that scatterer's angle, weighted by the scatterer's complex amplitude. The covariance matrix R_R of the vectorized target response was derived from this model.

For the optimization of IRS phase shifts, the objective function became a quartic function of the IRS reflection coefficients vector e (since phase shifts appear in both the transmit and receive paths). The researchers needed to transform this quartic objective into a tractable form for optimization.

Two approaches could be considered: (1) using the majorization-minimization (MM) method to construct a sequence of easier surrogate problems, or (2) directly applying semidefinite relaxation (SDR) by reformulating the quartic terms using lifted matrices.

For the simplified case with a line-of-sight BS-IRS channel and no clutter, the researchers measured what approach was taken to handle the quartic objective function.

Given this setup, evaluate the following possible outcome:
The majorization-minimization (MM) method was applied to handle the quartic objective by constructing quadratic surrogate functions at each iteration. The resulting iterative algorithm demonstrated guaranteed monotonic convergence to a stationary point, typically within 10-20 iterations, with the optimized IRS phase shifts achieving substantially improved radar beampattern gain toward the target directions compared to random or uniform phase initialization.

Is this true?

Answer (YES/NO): NO